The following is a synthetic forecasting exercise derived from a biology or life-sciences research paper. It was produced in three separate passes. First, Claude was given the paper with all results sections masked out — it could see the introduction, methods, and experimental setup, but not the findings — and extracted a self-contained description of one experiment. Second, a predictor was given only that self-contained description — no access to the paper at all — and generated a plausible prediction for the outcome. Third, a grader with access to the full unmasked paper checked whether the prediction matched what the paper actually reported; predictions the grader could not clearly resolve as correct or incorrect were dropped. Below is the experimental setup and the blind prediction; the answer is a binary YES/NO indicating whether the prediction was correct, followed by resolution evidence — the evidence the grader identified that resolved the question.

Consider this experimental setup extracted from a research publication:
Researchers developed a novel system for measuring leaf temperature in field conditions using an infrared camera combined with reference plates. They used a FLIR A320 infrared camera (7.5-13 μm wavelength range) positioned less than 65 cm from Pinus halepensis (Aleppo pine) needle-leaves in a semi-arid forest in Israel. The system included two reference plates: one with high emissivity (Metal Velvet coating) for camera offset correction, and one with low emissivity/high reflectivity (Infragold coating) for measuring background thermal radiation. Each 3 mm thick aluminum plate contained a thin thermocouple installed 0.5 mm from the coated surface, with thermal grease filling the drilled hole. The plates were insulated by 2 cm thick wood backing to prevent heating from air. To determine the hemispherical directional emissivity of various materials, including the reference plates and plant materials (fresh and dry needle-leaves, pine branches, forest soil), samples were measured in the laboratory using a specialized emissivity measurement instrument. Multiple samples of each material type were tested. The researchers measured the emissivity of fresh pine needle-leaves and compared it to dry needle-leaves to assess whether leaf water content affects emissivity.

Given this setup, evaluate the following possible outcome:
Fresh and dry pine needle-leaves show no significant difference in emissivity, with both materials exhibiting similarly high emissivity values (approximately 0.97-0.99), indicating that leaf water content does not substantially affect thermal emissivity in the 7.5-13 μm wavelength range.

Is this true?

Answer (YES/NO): YES